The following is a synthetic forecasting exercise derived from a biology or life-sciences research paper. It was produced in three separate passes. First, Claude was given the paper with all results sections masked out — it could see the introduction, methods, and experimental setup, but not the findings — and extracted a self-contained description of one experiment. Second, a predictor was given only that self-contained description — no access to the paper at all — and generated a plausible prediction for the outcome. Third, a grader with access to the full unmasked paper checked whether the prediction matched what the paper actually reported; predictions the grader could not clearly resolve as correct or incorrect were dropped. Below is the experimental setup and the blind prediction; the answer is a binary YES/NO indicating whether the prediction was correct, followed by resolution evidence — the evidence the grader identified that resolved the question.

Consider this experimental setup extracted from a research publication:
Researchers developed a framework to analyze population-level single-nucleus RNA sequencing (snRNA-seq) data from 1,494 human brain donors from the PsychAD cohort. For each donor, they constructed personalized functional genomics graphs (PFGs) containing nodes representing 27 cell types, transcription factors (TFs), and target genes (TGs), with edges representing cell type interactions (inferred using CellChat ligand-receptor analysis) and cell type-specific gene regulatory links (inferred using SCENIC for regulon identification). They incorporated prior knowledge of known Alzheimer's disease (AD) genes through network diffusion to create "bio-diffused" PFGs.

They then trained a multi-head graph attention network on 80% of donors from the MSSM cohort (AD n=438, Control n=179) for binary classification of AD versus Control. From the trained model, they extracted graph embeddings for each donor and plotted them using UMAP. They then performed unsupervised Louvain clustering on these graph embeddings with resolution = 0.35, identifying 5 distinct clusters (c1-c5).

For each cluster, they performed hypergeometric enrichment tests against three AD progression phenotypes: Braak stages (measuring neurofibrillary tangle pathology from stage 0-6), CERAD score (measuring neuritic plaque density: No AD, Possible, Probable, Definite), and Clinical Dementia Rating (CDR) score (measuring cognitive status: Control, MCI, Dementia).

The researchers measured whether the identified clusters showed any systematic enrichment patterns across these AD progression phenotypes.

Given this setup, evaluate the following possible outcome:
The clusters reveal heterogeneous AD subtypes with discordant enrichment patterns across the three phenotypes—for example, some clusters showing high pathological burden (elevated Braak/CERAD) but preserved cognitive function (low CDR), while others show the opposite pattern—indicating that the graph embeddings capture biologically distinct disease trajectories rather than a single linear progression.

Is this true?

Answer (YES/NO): NO